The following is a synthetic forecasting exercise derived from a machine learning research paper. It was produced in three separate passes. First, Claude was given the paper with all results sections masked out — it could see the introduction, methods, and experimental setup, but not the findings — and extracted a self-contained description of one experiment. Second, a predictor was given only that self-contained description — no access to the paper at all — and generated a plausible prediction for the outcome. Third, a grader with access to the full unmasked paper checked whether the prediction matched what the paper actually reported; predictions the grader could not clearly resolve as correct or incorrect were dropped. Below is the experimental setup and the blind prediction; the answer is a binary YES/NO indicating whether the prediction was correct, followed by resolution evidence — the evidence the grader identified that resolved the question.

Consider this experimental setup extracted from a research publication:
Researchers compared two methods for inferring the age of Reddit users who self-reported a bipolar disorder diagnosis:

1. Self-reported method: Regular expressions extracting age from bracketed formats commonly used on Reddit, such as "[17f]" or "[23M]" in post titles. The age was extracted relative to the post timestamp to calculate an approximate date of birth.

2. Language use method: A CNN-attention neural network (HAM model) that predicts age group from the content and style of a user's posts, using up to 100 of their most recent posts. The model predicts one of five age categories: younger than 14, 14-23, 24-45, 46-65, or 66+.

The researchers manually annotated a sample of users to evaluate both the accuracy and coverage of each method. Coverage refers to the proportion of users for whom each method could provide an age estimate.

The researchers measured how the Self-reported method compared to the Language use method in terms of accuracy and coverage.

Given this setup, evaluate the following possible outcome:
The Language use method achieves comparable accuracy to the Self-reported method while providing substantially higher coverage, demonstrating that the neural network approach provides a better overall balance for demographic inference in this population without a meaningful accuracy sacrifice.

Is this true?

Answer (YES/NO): NO